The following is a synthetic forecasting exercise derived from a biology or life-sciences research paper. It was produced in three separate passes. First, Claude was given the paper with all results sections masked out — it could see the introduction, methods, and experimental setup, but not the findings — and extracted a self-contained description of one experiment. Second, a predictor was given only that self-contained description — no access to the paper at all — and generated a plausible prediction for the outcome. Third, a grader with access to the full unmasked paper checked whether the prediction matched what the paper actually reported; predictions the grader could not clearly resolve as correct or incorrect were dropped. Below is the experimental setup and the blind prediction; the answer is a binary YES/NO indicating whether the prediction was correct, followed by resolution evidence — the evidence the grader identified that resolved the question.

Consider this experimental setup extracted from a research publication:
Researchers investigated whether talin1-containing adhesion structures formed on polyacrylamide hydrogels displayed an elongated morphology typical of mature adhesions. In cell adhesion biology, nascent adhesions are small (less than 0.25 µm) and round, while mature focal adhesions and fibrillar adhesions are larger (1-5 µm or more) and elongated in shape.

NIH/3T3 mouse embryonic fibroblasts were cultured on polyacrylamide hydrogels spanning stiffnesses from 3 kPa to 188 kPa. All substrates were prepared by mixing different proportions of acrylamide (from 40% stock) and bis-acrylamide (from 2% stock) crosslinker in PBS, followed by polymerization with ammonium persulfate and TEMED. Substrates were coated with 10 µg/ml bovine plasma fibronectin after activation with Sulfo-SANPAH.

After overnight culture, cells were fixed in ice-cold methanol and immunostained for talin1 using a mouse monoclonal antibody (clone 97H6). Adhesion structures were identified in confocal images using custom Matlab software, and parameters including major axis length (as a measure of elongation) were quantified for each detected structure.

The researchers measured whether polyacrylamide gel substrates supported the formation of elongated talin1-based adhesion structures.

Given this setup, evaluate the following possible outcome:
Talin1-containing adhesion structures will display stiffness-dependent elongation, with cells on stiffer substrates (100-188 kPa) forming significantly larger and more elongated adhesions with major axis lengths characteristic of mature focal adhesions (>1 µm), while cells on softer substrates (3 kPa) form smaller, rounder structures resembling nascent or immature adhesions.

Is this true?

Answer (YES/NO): NO